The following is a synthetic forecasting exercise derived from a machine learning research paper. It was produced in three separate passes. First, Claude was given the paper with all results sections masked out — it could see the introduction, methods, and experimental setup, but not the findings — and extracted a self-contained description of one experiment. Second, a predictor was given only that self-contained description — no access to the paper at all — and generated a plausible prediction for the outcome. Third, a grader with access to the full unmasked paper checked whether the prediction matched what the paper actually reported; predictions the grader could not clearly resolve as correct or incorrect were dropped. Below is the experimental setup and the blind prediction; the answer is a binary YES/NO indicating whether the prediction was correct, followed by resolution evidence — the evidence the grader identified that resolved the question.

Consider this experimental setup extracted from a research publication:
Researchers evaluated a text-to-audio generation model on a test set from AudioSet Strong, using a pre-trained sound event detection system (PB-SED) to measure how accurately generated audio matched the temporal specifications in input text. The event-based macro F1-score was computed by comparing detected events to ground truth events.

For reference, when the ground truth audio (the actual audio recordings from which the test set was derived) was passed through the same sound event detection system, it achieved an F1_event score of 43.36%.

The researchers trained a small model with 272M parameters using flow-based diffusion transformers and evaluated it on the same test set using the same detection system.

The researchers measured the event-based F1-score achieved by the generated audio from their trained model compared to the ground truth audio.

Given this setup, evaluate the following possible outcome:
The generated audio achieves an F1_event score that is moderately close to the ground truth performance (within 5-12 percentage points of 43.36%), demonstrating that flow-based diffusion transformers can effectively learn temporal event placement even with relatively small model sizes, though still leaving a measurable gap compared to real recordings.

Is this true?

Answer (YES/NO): NO